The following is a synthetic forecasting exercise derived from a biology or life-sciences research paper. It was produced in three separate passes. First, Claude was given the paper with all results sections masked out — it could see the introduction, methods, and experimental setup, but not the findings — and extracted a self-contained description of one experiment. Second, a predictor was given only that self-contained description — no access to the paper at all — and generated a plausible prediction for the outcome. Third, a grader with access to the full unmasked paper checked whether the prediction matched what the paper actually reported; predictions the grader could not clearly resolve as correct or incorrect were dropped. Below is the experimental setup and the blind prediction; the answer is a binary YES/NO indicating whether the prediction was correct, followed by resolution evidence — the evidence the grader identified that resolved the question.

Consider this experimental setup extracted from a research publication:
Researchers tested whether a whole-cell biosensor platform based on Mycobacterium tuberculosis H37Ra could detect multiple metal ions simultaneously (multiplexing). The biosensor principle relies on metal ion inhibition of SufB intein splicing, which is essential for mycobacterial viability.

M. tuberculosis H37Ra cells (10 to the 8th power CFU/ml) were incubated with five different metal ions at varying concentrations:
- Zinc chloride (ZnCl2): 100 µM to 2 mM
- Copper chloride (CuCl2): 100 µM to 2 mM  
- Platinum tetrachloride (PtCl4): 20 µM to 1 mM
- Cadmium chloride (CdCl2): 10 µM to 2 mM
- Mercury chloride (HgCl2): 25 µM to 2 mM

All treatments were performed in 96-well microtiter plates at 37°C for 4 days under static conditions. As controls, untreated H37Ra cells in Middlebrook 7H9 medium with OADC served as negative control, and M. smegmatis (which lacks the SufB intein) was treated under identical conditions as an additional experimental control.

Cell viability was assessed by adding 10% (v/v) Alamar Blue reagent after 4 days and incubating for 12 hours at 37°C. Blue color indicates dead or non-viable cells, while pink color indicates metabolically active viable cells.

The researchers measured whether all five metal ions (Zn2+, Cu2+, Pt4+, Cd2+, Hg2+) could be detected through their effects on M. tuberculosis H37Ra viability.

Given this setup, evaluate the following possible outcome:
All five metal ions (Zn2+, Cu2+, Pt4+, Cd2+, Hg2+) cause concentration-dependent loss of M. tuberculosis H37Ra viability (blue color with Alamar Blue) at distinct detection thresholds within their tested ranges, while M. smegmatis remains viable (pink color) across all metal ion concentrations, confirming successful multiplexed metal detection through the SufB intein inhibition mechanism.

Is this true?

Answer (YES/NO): YES